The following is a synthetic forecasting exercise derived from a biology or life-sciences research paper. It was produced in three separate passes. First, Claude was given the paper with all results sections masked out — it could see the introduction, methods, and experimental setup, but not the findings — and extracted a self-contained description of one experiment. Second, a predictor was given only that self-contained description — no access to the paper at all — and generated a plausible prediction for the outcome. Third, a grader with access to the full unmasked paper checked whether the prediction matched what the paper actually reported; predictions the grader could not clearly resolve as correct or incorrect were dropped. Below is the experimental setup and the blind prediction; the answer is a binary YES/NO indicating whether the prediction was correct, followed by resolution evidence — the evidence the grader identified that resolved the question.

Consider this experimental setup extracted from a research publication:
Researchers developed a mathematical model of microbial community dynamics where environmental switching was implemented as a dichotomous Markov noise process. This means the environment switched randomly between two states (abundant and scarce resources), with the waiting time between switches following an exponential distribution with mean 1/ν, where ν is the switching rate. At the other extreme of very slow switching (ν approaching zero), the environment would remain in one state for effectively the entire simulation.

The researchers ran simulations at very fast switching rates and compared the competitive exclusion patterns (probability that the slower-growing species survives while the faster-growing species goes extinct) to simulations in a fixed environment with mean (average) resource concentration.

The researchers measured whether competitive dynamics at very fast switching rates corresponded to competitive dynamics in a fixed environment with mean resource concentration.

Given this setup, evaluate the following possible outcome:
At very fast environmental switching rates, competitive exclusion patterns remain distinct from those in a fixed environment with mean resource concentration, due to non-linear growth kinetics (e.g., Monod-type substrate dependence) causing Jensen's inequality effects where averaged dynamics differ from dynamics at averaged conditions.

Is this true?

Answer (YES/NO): NO